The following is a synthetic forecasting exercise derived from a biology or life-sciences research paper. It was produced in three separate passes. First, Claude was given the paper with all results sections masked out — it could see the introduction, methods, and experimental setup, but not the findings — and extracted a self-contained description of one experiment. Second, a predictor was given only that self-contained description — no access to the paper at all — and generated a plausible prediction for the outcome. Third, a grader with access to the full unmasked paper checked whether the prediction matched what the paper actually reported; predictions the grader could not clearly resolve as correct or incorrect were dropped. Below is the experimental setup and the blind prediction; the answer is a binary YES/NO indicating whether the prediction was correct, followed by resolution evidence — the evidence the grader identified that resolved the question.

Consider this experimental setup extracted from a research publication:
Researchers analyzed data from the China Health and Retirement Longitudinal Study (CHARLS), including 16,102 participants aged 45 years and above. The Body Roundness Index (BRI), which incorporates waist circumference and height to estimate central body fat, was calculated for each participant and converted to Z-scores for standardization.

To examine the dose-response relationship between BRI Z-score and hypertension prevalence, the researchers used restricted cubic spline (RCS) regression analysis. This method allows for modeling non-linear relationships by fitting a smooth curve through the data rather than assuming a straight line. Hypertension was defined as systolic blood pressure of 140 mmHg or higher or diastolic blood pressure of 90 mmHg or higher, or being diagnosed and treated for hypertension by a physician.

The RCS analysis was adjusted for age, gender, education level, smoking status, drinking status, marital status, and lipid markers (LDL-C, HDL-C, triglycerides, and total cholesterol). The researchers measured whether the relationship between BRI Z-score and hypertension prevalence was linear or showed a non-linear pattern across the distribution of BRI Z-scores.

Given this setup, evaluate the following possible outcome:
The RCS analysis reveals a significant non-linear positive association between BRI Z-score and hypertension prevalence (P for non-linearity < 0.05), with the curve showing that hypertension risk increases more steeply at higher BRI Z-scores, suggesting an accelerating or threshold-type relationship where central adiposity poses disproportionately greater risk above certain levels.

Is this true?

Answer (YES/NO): YES